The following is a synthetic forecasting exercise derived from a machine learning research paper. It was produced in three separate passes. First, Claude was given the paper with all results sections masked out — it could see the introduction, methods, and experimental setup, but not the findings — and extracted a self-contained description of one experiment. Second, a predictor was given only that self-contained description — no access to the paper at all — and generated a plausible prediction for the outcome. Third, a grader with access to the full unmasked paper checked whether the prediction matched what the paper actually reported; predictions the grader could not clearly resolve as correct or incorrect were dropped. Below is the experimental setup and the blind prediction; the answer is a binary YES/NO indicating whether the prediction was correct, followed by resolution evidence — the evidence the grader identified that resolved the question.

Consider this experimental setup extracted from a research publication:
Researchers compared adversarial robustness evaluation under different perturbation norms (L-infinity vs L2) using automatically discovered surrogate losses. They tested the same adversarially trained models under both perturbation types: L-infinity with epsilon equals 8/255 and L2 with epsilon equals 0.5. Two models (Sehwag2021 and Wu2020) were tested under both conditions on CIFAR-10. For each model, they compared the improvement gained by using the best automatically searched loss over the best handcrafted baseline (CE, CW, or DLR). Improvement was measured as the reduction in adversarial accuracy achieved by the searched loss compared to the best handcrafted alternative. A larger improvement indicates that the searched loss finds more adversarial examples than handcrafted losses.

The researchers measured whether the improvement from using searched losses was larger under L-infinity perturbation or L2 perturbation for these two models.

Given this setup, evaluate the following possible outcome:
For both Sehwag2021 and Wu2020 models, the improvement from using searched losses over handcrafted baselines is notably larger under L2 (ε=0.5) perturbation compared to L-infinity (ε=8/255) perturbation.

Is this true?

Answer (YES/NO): NO